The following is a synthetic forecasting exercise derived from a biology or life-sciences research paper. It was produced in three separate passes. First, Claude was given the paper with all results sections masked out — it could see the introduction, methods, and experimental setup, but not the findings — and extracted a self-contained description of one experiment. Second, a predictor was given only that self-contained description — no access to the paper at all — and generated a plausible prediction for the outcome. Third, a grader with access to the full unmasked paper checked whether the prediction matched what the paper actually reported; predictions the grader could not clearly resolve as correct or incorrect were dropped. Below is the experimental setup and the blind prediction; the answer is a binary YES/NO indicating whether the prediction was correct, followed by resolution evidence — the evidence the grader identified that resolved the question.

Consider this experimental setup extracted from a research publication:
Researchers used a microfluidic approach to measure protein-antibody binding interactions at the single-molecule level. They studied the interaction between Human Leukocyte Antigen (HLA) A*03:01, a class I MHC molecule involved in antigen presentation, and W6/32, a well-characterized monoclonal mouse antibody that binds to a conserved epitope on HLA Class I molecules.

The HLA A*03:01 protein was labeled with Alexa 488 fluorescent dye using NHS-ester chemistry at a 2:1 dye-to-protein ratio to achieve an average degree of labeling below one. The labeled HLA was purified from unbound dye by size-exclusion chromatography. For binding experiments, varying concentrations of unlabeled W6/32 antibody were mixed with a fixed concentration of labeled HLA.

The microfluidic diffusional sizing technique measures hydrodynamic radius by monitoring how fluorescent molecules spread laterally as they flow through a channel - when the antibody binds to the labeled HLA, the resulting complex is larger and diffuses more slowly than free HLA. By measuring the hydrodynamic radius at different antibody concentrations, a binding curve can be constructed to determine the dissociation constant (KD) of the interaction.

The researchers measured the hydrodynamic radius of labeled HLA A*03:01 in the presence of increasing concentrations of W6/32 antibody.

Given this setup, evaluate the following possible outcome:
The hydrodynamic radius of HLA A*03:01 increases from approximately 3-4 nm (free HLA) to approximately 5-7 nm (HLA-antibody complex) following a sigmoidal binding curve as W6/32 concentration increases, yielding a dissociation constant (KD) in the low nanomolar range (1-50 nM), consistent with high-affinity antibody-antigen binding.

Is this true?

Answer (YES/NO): NO